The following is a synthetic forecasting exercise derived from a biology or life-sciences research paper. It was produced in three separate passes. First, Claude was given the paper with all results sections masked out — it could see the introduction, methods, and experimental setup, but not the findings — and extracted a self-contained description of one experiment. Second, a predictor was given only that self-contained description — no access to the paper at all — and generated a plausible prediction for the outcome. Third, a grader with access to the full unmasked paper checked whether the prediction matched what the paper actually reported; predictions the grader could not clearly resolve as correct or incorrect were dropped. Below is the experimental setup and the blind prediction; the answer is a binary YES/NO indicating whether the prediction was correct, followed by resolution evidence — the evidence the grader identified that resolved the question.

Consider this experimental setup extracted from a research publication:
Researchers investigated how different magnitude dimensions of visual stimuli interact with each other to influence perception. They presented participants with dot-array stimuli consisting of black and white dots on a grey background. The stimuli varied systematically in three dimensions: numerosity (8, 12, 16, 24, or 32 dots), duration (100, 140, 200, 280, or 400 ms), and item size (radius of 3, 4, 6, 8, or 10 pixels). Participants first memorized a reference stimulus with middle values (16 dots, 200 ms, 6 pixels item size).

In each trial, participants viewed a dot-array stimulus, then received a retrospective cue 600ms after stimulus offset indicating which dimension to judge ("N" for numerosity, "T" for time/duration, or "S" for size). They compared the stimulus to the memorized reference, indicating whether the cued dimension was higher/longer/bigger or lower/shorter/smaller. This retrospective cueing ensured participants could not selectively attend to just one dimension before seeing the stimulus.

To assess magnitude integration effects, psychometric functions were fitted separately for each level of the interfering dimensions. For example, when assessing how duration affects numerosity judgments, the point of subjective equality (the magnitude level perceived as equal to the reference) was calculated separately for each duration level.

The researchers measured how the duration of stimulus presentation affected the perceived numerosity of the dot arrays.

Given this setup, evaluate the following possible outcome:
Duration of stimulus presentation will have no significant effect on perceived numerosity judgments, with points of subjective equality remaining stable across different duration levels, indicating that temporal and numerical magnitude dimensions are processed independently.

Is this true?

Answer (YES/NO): NO